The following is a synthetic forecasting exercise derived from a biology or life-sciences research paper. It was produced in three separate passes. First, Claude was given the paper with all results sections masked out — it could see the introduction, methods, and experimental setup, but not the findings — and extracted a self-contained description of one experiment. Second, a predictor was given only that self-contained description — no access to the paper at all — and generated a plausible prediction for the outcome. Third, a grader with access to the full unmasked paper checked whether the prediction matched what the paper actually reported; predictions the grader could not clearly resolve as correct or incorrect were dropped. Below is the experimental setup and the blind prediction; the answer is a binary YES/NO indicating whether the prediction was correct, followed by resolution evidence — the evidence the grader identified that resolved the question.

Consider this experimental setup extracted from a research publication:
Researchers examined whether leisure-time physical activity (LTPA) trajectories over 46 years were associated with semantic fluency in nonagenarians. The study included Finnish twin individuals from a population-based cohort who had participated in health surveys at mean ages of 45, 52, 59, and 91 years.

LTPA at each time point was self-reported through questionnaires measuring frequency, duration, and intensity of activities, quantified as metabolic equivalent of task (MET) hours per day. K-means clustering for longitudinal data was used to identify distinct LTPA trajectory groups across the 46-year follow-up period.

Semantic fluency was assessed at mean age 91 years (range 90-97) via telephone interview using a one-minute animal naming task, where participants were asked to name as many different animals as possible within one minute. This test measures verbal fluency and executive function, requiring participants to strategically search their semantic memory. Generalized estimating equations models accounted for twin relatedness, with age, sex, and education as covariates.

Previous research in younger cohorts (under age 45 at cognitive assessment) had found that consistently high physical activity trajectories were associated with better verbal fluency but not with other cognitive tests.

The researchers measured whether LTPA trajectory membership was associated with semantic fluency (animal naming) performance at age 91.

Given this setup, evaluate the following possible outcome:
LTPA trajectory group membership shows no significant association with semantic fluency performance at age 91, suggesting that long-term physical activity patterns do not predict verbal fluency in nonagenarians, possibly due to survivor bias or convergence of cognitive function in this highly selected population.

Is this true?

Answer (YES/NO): YES